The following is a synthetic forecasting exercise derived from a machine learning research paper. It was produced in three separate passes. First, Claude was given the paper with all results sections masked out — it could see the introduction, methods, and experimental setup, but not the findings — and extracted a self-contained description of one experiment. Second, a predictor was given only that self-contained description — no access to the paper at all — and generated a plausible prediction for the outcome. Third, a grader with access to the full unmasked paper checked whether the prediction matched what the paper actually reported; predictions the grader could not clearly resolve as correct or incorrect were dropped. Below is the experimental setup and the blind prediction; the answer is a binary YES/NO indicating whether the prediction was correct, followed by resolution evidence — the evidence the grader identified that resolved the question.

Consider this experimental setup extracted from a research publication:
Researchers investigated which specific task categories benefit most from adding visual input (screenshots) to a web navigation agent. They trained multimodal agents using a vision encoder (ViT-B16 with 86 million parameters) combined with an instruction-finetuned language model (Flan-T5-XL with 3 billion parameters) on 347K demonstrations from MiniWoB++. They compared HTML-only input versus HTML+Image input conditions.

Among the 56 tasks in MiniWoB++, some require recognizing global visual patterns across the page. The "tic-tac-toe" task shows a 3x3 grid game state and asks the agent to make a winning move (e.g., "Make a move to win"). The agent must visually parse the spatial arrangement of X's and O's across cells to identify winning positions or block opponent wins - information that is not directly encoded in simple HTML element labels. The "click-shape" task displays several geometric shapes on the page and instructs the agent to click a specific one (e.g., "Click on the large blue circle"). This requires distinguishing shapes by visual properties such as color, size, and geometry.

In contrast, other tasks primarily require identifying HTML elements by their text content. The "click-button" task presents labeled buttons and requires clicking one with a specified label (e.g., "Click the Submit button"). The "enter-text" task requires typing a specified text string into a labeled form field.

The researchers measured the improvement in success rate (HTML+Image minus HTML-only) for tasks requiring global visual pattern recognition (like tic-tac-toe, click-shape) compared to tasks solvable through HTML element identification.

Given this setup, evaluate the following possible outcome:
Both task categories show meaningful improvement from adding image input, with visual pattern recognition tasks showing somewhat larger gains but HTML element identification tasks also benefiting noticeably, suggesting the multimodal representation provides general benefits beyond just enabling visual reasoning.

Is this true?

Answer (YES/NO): NO